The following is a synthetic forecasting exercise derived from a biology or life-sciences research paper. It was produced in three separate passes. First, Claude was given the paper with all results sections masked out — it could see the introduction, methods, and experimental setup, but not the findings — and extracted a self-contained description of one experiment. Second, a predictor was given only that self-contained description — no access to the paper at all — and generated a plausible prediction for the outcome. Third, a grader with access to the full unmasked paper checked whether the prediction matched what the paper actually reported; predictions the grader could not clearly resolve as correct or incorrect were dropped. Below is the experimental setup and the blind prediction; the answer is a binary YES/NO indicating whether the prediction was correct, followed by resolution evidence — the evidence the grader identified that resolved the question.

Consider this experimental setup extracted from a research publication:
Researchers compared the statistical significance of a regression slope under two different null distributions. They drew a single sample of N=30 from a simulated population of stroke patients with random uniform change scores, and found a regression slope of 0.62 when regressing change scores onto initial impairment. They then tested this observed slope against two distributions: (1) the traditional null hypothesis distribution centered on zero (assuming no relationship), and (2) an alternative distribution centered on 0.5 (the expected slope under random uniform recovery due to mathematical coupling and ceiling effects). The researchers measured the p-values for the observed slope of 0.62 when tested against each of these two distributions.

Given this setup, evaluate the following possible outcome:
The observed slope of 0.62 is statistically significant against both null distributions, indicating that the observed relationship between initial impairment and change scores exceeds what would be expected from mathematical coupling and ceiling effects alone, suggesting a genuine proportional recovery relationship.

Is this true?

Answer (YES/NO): NO